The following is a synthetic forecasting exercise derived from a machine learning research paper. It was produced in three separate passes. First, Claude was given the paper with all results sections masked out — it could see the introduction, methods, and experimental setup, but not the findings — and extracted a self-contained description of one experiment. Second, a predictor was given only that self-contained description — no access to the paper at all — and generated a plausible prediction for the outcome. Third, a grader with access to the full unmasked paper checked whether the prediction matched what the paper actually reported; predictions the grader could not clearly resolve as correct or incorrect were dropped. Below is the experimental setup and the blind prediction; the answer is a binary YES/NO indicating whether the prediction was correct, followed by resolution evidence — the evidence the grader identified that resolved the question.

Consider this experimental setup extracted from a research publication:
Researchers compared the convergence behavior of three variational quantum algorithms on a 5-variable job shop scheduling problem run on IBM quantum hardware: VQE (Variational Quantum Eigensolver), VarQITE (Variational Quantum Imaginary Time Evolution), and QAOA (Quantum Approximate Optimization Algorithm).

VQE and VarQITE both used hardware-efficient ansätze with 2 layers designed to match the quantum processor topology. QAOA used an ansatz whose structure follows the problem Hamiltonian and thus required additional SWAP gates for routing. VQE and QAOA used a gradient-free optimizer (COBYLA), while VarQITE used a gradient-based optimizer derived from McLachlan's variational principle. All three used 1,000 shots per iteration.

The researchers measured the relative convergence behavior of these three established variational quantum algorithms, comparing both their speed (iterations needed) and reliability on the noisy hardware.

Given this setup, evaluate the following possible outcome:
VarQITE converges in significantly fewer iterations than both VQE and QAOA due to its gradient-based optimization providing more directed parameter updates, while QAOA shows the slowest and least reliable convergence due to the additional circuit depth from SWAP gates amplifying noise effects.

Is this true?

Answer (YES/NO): NO